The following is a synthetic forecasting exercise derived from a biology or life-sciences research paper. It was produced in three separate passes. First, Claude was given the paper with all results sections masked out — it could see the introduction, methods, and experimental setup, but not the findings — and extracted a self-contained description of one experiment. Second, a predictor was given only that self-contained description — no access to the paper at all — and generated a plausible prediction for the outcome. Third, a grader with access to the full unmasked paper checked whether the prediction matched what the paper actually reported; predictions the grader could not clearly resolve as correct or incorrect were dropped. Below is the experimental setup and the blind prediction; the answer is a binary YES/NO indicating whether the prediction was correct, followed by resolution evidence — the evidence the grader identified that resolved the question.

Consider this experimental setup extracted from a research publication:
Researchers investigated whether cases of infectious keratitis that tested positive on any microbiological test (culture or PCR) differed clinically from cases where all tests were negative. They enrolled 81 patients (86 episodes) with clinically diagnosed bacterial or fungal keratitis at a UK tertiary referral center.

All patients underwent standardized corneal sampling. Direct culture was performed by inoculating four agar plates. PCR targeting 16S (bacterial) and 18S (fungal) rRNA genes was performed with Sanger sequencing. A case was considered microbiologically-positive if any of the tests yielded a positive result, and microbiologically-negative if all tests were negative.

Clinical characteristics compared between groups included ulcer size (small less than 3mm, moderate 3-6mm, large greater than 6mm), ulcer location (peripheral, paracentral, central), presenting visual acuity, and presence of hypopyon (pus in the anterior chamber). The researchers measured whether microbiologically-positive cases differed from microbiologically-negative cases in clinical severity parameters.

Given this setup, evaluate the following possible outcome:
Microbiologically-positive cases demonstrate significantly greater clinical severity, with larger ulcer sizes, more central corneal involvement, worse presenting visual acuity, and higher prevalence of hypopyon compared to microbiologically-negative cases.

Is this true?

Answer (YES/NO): NO